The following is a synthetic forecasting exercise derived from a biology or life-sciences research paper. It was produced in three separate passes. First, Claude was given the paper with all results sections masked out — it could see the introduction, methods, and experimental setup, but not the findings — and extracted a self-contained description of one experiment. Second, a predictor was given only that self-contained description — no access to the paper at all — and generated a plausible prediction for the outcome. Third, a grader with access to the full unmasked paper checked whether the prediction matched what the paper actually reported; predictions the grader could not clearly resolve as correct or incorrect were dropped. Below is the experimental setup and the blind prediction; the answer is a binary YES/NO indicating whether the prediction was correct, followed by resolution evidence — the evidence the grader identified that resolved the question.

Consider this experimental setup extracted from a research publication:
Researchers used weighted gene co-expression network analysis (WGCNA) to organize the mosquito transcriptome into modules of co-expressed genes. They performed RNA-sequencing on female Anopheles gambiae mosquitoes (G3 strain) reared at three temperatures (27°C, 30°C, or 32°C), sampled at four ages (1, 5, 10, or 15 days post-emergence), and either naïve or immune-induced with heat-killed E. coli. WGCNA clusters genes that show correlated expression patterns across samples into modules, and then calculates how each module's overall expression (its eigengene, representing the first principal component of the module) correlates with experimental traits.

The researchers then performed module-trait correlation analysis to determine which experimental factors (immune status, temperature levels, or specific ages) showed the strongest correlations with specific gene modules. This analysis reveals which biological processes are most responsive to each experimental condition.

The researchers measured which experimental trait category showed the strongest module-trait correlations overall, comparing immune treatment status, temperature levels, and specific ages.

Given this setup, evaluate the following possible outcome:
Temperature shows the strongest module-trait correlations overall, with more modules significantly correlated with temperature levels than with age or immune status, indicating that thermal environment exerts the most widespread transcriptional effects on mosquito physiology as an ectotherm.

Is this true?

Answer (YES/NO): NO